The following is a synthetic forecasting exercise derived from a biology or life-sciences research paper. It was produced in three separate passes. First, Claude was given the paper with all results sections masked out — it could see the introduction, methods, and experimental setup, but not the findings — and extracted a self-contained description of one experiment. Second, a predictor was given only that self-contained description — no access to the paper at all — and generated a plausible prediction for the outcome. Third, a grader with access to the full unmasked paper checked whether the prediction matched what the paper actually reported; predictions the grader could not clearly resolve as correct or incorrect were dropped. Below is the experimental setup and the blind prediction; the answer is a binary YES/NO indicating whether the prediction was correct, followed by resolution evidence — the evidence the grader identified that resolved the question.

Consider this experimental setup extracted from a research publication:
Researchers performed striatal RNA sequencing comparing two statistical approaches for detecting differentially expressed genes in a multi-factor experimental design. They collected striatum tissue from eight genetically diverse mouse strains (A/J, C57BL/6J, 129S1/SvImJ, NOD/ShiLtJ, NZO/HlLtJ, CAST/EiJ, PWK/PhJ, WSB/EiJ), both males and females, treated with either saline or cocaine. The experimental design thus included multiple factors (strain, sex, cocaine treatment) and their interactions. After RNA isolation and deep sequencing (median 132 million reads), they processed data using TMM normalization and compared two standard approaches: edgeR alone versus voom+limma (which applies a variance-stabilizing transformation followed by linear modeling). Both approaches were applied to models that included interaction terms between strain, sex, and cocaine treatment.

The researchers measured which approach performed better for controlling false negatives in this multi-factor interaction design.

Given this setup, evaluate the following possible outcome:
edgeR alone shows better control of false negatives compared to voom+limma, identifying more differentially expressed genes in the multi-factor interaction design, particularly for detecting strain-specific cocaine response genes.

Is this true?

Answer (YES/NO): NO